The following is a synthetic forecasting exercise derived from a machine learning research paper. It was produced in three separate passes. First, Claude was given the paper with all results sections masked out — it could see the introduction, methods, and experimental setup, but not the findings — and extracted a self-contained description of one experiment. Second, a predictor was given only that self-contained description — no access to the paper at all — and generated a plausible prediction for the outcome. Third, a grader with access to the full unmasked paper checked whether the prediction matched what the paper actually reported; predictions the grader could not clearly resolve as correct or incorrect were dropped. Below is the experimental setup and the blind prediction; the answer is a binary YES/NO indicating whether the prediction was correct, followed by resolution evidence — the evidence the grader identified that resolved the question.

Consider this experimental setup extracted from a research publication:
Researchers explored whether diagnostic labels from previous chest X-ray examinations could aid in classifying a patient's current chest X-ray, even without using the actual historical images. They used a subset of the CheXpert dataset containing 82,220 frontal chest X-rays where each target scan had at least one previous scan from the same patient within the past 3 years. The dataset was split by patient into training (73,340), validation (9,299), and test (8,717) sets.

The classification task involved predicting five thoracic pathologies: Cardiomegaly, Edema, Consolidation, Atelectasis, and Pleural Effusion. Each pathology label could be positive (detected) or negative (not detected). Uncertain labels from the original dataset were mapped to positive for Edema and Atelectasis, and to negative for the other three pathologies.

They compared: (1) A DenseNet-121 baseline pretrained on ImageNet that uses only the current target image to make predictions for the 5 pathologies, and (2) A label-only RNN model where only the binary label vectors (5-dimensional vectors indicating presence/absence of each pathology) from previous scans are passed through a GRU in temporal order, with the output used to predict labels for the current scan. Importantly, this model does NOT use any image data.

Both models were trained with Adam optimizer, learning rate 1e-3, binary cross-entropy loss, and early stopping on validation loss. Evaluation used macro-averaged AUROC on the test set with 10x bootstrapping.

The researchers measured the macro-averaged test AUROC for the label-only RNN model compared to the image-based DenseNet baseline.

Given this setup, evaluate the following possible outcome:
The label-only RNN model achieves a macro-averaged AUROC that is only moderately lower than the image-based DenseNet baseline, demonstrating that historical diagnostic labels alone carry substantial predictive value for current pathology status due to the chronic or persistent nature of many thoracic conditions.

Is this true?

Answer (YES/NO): YES